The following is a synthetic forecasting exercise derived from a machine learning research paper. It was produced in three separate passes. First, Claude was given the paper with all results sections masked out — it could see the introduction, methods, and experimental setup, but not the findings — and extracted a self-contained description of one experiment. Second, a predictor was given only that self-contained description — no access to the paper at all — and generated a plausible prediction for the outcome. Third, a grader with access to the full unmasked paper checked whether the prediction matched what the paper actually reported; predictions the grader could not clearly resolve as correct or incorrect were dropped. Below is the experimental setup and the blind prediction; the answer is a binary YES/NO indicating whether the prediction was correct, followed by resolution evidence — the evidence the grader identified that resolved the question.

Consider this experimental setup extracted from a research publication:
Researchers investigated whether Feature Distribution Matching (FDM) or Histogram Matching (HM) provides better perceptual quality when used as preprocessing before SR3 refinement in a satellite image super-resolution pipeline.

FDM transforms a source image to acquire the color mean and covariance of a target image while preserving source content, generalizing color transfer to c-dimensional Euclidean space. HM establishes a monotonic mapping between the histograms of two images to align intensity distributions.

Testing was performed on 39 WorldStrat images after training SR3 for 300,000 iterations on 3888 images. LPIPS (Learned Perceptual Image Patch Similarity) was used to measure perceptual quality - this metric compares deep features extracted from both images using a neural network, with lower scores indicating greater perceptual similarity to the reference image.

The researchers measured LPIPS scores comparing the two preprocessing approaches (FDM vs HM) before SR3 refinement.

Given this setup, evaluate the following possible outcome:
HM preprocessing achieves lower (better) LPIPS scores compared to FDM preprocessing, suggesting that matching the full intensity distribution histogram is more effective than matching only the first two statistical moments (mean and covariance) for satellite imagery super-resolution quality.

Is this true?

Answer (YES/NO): YES